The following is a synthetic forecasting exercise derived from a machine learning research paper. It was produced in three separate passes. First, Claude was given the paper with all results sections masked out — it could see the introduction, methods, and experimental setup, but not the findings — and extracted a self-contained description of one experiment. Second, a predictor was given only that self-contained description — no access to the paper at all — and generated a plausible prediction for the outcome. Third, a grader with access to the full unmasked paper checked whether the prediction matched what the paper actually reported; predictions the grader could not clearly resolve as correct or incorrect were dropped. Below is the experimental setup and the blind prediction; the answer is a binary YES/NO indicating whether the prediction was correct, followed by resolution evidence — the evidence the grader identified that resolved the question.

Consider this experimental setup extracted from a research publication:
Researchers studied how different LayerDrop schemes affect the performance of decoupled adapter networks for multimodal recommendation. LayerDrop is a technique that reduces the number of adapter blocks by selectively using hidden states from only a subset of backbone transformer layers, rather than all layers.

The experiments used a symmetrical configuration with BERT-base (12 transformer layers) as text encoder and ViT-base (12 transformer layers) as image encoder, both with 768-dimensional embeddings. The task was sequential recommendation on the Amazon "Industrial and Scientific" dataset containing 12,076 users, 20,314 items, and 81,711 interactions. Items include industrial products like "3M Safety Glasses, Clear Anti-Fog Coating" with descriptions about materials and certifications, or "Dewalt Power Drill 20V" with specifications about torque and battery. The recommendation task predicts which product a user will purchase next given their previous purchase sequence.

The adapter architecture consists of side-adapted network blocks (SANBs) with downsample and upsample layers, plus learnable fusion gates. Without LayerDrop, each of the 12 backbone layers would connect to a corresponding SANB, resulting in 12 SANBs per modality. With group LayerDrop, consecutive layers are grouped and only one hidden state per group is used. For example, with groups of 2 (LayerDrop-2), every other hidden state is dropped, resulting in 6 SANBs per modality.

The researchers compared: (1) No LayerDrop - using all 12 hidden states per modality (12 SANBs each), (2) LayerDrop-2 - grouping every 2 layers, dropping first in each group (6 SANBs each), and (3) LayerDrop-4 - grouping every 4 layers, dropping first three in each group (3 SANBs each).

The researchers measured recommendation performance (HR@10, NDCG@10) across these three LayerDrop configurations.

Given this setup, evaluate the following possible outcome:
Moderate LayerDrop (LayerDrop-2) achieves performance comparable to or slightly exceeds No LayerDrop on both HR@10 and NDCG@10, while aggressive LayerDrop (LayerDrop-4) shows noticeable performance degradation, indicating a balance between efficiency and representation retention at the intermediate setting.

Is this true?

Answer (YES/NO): NO